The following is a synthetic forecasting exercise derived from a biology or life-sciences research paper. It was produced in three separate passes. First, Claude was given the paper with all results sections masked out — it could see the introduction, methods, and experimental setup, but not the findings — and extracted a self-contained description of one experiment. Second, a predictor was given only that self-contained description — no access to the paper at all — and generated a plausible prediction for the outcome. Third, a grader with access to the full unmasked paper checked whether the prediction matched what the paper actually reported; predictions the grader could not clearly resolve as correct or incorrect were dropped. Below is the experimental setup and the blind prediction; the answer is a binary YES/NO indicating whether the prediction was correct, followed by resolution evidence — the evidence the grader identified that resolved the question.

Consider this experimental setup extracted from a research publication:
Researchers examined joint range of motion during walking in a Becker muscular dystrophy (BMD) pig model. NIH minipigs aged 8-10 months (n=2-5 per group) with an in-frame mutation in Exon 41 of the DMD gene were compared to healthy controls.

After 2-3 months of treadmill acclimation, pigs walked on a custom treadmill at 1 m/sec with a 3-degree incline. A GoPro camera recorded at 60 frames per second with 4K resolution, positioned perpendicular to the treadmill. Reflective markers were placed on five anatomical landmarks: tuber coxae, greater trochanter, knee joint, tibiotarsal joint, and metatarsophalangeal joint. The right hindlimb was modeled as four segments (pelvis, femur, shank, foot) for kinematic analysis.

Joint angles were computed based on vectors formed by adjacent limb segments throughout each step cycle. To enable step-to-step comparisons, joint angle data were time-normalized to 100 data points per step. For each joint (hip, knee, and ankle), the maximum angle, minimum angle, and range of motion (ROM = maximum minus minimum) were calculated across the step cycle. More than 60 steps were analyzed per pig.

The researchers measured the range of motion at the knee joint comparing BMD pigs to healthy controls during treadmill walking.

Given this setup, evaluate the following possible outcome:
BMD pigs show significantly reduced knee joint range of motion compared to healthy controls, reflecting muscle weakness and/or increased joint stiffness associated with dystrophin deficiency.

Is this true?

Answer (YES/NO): NO